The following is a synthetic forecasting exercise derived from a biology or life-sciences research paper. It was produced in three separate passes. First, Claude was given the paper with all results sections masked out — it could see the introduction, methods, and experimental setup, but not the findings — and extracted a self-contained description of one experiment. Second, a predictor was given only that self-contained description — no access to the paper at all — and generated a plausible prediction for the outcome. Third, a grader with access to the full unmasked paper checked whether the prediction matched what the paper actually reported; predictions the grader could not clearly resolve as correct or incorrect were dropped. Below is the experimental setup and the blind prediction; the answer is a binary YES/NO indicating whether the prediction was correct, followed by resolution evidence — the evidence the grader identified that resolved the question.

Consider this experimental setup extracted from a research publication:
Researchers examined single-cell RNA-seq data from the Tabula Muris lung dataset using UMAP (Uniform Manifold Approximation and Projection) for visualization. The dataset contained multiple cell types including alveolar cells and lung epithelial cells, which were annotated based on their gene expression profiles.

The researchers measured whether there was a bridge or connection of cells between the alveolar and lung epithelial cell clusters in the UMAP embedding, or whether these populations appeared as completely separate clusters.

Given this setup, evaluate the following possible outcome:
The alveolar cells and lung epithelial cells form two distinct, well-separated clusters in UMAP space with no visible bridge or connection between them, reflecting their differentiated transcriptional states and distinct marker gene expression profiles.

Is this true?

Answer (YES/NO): NO